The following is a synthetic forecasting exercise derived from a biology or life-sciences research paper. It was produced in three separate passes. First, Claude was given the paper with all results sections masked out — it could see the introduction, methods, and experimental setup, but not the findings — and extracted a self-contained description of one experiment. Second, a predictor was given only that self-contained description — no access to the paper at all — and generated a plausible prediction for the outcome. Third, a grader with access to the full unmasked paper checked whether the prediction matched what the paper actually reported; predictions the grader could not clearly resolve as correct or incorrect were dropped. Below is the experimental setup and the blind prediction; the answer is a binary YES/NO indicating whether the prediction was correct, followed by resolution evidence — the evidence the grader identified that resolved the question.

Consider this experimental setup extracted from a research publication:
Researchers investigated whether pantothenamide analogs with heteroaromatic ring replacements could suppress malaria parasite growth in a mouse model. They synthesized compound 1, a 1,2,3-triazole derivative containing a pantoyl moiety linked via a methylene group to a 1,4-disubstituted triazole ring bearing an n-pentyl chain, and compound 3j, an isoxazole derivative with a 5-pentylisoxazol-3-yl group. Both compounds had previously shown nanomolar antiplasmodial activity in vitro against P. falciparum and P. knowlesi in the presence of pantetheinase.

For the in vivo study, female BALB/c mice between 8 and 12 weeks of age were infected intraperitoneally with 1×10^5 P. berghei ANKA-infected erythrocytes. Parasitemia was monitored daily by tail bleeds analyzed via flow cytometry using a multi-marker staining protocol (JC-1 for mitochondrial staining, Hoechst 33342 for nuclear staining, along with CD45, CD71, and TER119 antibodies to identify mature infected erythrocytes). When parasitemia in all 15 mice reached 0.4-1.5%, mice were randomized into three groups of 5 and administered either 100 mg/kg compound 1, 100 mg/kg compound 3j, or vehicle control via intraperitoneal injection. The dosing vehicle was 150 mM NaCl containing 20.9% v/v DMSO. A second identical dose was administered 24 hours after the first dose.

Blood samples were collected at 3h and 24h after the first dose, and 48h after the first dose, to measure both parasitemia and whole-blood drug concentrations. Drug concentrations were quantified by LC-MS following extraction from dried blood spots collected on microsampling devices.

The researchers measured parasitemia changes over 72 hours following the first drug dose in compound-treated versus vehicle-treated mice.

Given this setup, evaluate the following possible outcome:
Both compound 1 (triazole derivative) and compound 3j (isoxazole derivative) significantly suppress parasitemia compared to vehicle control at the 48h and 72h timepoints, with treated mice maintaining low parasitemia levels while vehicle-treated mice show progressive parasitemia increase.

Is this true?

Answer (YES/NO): NO